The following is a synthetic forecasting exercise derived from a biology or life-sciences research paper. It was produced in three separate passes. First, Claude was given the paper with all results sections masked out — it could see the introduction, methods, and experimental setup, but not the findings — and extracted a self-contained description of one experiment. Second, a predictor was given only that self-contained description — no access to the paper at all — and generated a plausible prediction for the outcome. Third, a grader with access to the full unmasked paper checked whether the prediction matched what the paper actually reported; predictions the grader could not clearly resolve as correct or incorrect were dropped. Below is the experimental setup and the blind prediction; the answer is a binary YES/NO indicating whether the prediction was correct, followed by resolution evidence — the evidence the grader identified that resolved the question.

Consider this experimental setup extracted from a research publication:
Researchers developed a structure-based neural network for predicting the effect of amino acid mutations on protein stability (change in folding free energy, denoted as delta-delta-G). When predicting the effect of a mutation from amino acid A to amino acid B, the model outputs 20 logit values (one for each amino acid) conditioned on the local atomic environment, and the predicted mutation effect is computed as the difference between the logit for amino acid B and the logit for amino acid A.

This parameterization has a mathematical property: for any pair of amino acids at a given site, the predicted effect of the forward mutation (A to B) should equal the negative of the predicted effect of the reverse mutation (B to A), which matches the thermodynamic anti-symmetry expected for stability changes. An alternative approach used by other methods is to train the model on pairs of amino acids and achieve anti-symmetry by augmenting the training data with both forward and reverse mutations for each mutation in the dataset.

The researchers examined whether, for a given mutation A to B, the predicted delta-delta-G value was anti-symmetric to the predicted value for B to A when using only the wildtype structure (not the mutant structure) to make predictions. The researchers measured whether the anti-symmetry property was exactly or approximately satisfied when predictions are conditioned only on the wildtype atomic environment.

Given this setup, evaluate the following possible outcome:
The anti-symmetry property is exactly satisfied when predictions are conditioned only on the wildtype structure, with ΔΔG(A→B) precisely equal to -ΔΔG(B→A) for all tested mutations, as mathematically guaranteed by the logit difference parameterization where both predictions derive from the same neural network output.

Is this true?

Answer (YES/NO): NO